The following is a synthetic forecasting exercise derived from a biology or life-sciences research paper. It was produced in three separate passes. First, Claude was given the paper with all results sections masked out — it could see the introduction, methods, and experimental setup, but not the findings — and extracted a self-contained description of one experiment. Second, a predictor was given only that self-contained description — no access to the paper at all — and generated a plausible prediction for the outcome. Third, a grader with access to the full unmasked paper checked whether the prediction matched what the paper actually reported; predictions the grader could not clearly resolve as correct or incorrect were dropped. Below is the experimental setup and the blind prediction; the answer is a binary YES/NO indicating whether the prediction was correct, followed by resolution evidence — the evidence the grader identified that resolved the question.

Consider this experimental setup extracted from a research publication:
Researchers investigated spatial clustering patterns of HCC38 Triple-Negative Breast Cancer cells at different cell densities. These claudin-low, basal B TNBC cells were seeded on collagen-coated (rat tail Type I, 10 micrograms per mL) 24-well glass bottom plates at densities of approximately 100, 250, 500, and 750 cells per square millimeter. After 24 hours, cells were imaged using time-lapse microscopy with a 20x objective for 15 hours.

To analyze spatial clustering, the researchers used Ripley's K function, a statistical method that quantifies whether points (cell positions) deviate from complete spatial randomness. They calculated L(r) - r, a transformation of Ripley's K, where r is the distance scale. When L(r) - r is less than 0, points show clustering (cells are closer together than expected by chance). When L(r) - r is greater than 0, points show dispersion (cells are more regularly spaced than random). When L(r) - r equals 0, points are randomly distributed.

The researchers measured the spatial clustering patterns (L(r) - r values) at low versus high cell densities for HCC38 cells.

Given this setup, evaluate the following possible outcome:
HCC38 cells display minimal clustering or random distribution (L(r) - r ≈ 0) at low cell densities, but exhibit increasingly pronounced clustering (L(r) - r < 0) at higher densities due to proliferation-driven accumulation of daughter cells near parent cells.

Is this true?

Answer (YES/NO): NO